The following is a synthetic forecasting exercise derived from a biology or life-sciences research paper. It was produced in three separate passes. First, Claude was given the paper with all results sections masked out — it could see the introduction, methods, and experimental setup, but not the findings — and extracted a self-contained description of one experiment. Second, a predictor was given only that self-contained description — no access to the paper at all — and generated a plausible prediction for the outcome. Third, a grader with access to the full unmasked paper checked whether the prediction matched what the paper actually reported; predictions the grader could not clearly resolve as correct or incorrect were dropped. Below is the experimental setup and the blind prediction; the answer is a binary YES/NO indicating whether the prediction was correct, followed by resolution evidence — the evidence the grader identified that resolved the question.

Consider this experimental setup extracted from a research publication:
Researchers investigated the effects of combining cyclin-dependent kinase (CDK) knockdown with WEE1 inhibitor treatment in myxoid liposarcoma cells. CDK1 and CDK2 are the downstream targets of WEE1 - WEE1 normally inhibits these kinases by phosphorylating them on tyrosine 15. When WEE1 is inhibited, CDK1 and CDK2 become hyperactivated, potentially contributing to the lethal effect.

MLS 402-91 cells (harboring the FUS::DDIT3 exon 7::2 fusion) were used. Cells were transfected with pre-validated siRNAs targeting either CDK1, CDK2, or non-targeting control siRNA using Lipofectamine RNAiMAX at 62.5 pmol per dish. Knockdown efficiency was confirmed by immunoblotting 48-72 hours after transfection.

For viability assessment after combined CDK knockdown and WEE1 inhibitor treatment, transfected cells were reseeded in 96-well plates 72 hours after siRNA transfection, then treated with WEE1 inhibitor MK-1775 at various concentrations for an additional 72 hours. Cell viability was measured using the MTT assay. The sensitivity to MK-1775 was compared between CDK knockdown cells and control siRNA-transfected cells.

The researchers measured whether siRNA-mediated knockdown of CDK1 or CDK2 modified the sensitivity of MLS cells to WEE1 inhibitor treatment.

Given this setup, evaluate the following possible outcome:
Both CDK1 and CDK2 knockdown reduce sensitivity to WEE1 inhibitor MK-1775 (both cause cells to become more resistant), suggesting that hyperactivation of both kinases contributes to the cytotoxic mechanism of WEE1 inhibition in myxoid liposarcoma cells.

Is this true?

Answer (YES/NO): YES